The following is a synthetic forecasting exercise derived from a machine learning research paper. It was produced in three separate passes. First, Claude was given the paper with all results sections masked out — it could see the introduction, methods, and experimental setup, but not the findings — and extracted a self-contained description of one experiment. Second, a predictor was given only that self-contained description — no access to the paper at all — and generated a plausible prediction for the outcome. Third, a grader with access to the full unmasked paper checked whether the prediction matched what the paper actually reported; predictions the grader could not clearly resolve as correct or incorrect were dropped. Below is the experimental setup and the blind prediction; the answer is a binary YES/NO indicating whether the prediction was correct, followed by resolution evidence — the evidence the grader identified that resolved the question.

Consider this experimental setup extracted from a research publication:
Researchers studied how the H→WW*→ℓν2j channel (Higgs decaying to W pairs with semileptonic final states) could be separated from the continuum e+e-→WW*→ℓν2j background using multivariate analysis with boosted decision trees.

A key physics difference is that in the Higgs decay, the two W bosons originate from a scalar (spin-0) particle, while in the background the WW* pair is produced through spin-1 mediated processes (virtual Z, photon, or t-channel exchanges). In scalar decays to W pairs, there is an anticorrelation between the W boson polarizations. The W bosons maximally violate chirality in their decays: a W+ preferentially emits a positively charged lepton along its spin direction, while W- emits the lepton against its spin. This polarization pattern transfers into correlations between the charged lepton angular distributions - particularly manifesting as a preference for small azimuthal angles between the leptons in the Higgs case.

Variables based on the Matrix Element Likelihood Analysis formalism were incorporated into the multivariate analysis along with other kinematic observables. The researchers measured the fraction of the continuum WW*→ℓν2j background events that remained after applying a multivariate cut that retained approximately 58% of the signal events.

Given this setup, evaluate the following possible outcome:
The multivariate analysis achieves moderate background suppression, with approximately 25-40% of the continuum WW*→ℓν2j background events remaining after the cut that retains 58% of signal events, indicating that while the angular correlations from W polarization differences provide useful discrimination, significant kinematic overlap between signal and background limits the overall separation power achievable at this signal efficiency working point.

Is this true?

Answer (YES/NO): NO